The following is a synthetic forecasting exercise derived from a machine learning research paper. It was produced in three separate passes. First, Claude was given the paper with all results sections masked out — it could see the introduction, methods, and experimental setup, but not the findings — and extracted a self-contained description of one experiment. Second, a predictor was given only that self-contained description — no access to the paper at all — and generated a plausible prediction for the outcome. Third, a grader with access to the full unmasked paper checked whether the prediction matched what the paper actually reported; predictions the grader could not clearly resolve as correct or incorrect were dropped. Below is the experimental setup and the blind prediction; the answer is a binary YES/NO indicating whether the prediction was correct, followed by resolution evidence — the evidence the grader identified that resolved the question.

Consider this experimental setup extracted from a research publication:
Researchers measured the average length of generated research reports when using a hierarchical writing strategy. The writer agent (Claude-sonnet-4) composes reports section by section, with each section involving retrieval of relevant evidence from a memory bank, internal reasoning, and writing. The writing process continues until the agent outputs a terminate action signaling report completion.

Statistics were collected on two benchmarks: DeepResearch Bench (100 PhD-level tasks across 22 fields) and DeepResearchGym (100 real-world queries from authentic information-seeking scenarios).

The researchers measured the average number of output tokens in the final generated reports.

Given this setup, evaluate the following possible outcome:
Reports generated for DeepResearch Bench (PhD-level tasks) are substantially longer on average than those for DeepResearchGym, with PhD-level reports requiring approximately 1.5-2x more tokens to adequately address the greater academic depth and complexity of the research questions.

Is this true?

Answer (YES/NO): NO